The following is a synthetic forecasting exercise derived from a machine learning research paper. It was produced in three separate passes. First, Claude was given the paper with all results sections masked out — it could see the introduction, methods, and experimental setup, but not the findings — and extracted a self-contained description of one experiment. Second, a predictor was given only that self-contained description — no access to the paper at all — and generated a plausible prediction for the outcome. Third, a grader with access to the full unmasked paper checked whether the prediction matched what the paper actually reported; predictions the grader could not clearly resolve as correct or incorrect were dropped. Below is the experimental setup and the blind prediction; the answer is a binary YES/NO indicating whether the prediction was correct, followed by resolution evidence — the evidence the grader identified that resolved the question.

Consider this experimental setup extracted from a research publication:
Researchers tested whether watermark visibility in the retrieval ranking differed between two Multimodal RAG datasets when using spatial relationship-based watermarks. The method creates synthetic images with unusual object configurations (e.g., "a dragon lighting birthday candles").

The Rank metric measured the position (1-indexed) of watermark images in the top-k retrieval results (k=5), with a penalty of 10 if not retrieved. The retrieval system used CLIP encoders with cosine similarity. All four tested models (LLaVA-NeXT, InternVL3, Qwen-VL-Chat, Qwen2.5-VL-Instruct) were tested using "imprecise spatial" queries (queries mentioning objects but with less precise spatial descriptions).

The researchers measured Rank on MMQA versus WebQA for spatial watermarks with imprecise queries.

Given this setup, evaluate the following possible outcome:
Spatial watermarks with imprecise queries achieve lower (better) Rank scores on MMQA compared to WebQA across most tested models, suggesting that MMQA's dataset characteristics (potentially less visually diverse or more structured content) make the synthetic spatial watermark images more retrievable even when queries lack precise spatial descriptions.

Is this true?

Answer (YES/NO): YES